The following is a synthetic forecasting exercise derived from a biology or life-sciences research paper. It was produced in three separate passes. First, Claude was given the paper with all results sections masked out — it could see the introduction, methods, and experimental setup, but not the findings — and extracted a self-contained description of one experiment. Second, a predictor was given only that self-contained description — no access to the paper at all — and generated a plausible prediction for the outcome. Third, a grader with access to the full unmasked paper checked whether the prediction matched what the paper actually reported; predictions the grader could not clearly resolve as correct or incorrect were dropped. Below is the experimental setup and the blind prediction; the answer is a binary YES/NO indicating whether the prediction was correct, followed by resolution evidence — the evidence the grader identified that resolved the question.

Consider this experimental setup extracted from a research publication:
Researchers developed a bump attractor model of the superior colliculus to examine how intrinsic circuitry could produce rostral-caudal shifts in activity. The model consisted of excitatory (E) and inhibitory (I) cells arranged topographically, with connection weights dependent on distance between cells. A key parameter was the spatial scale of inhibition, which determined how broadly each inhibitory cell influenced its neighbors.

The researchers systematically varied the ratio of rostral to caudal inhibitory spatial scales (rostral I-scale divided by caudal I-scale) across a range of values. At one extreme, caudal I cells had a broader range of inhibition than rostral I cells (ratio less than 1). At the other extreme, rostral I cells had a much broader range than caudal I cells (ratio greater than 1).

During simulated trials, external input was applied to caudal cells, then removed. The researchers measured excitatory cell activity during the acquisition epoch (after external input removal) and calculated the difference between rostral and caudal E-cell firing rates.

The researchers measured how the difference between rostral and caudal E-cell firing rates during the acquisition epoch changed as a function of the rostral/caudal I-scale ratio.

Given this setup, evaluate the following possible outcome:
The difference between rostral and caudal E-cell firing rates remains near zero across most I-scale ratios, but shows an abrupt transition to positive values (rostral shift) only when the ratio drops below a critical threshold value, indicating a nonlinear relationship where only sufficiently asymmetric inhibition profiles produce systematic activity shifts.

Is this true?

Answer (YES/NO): NO